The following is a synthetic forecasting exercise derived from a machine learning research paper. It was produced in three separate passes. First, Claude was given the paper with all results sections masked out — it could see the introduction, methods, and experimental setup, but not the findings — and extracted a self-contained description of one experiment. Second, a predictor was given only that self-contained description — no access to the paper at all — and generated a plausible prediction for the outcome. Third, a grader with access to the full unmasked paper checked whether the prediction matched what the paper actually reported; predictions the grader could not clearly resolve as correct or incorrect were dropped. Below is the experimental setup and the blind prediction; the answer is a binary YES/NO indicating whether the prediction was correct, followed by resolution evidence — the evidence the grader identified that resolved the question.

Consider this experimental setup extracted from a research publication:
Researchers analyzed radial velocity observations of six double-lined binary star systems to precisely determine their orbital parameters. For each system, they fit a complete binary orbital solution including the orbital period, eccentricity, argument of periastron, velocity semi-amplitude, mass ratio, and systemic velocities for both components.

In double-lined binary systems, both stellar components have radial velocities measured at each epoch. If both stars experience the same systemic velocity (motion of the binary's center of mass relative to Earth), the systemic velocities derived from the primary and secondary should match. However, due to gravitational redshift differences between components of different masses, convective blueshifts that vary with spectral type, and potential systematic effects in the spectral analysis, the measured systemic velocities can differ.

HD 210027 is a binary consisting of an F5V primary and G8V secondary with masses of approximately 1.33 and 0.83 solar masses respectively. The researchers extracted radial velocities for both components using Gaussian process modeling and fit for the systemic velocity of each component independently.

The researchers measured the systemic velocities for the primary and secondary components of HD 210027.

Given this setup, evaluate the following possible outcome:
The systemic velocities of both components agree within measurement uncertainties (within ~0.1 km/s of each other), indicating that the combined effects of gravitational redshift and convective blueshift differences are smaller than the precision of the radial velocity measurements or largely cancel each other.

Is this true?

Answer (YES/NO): NO